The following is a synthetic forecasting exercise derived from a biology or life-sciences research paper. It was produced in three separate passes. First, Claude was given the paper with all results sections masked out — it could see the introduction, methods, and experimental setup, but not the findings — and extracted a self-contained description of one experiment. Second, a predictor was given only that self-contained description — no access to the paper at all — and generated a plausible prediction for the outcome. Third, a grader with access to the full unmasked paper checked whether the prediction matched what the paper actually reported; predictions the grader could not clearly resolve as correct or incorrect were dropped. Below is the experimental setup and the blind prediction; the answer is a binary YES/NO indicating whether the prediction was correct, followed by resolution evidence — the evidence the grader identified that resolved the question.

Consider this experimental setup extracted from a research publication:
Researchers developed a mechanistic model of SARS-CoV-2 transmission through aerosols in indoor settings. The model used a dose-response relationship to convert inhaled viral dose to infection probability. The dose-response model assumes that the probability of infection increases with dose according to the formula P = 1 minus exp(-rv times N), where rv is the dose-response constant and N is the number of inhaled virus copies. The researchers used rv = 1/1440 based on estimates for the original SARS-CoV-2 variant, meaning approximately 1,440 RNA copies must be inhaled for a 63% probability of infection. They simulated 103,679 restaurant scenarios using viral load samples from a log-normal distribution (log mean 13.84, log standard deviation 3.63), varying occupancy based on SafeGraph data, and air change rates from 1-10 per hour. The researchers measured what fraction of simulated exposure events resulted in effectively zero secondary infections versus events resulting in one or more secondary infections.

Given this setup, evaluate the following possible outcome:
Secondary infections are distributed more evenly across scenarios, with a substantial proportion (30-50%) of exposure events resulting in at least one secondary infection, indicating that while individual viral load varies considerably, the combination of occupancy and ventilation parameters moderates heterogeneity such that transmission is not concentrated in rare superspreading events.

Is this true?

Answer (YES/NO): NO